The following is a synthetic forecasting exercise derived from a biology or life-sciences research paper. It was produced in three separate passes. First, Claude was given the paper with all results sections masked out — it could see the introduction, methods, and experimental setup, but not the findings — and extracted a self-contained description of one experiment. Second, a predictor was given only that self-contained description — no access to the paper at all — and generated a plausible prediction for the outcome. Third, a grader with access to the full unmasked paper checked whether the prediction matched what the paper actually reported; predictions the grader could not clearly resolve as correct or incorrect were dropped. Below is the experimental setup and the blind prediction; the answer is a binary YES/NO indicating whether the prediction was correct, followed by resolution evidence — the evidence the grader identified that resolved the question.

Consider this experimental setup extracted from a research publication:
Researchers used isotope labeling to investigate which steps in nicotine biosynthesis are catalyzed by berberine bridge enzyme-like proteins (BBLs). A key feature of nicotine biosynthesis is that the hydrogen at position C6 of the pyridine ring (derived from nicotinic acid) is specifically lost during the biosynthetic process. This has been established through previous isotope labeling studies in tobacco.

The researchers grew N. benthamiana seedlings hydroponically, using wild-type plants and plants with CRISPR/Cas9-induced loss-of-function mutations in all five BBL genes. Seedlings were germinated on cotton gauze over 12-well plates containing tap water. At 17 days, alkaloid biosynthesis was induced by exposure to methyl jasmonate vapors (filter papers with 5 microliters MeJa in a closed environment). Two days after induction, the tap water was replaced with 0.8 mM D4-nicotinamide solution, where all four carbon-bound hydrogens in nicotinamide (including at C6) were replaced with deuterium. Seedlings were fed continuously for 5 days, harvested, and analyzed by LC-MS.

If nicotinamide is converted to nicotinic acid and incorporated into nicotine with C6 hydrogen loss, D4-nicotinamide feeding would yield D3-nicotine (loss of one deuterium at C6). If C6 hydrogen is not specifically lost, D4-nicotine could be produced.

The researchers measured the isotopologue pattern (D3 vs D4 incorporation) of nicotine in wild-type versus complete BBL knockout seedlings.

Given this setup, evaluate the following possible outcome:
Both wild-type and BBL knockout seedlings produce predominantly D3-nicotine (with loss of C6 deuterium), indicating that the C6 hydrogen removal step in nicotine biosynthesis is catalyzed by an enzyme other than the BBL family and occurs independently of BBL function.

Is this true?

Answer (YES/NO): NO